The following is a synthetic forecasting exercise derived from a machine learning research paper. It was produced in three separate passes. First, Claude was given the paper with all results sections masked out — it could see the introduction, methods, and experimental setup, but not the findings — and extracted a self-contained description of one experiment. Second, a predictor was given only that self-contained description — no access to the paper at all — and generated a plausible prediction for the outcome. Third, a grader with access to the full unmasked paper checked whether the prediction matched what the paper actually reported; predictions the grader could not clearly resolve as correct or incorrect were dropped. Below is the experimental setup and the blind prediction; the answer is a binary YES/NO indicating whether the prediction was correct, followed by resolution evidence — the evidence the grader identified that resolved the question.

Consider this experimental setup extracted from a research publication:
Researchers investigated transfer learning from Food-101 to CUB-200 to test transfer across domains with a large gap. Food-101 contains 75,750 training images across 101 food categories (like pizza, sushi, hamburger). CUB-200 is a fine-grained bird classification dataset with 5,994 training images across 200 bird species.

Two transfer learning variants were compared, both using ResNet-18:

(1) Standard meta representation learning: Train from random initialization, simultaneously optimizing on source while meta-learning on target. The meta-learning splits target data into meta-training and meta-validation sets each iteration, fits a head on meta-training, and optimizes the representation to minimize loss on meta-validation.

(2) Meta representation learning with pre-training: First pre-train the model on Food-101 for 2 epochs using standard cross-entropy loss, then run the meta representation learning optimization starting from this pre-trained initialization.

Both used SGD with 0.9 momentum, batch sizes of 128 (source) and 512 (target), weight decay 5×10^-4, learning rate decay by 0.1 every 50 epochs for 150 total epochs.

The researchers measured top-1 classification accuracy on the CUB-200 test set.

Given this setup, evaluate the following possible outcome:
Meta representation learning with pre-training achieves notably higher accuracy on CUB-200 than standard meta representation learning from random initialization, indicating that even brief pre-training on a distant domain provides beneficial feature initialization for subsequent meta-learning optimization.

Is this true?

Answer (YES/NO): NO